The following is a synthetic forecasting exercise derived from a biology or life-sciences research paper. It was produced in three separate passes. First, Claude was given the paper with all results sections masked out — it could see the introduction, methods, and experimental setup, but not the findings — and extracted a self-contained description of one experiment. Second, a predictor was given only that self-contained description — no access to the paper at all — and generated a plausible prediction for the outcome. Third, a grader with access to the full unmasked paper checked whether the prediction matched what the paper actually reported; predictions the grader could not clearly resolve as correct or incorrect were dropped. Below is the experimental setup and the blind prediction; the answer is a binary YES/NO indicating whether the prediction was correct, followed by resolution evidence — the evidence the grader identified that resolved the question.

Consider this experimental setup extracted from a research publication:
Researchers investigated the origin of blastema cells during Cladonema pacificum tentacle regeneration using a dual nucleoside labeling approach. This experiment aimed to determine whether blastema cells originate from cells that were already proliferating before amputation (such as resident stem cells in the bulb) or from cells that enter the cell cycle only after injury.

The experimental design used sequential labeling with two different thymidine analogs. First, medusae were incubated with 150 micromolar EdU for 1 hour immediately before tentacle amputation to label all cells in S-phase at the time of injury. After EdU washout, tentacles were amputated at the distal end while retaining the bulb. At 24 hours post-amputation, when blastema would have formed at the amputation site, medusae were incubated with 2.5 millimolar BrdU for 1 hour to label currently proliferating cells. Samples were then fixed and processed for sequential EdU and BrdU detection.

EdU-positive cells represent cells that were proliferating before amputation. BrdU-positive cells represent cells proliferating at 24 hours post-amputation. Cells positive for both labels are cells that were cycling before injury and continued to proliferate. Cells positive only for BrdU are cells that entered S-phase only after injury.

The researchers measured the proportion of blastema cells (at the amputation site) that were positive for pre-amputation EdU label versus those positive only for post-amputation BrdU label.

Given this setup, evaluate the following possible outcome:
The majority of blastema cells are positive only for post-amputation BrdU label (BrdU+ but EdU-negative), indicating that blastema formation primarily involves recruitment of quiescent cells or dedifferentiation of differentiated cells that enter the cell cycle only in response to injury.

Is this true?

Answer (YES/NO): YES